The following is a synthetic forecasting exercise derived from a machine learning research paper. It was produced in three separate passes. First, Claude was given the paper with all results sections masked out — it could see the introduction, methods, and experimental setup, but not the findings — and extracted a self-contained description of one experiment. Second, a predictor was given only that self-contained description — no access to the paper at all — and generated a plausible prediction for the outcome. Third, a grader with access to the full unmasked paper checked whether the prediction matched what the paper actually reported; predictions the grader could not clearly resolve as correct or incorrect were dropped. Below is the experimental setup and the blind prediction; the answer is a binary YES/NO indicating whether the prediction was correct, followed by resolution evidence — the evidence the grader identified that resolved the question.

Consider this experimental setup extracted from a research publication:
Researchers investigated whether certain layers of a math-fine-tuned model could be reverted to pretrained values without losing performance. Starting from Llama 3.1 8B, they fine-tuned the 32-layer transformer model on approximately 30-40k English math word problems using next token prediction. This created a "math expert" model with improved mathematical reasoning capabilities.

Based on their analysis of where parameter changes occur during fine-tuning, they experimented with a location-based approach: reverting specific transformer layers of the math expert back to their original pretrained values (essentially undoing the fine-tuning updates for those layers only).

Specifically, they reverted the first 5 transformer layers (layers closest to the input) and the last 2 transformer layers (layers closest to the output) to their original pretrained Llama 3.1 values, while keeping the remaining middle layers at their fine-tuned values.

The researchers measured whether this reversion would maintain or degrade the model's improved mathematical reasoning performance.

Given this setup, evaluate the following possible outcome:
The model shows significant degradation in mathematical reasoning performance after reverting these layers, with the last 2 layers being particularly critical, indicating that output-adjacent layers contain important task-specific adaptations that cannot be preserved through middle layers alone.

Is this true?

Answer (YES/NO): NO